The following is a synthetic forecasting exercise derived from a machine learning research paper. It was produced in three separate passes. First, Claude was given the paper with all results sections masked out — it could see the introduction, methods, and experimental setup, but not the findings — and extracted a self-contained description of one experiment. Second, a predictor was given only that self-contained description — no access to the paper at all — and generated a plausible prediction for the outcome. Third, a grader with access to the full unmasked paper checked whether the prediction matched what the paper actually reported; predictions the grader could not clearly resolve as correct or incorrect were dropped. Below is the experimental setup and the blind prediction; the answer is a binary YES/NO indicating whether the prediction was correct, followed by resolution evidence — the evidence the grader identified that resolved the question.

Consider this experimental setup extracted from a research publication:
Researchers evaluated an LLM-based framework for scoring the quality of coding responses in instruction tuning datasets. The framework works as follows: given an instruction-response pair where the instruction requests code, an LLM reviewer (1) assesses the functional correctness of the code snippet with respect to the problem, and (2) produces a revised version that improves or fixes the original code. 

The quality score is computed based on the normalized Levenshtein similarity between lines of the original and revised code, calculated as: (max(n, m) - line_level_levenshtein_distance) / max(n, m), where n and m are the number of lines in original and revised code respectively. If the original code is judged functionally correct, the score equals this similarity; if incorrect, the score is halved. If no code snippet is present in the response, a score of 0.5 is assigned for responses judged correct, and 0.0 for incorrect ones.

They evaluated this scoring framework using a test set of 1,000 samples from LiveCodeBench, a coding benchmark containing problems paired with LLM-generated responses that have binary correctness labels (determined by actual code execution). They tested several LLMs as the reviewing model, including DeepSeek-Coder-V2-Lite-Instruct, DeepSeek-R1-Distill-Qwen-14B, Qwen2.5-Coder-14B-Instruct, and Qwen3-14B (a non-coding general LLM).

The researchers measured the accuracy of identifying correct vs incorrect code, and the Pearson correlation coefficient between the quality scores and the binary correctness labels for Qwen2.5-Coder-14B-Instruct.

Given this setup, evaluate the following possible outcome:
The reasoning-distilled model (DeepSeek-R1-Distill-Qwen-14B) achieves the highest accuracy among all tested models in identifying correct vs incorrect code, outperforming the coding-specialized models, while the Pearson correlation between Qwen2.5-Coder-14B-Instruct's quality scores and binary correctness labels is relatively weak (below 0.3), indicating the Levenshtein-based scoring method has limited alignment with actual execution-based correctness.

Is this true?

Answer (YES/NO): NO